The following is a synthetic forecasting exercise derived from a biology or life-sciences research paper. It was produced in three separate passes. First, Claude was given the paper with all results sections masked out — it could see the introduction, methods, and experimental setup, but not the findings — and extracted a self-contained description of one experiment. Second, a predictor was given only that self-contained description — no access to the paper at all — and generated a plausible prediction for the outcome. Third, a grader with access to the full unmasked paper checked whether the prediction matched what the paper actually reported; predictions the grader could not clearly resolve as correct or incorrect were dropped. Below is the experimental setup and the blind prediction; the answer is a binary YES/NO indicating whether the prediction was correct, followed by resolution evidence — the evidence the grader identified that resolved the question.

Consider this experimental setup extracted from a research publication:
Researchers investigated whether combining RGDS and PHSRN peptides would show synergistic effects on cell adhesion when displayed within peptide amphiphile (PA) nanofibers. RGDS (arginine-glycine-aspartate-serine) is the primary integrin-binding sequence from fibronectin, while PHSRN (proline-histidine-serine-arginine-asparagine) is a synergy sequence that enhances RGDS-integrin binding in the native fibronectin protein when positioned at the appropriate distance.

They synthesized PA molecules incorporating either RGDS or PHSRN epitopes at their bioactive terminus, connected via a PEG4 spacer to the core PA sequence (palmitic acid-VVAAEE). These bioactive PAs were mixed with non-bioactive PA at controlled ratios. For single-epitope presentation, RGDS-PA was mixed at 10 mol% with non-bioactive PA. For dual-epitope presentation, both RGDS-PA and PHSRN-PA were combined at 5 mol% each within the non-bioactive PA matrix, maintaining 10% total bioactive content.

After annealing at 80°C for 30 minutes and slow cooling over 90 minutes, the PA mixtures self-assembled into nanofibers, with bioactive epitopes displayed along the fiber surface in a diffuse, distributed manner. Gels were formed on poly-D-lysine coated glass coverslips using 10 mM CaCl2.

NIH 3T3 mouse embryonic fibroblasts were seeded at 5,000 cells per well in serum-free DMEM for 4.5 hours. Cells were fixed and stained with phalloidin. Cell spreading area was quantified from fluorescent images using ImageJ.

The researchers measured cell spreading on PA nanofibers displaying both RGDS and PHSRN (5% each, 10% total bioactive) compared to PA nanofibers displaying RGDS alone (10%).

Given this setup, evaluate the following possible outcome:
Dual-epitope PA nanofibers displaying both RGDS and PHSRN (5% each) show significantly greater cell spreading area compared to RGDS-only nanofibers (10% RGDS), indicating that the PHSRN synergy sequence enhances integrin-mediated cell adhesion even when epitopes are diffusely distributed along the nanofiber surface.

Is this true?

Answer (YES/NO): NO